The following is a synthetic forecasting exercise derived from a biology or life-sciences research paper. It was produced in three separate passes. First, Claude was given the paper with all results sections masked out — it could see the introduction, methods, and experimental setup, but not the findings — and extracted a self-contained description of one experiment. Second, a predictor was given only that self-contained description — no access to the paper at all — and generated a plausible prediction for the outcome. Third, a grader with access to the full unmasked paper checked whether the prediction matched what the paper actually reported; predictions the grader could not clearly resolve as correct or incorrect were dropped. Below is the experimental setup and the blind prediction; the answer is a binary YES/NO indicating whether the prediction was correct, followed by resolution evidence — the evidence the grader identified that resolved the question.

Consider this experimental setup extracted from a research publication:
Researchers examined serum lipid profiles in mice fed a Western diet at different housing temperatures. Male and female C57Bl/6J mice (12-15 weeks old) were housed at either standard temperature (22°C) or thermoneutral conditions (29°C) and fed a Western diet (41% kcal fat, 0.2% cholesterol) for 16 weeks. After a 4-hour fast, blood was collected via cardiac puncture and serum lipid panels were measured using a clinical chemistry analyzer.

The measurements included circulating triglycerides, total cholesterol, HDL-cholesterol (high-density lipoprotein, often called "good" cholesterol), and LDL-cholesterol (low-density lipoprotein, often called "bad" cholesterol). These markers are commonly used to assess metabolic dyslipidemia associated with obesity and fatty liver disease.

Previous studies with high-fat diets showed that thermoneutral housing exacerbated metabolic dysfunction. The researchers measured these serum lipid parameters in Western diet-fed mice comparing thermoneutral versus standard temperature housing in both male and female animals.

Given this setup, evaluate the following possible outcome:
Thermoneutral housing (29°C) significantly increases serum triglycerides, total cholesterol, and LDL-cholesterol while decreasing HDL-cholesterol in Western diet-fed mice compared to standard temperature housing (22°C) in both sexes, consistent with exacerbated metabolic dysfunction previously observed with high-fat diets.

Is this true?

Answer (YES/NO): NO